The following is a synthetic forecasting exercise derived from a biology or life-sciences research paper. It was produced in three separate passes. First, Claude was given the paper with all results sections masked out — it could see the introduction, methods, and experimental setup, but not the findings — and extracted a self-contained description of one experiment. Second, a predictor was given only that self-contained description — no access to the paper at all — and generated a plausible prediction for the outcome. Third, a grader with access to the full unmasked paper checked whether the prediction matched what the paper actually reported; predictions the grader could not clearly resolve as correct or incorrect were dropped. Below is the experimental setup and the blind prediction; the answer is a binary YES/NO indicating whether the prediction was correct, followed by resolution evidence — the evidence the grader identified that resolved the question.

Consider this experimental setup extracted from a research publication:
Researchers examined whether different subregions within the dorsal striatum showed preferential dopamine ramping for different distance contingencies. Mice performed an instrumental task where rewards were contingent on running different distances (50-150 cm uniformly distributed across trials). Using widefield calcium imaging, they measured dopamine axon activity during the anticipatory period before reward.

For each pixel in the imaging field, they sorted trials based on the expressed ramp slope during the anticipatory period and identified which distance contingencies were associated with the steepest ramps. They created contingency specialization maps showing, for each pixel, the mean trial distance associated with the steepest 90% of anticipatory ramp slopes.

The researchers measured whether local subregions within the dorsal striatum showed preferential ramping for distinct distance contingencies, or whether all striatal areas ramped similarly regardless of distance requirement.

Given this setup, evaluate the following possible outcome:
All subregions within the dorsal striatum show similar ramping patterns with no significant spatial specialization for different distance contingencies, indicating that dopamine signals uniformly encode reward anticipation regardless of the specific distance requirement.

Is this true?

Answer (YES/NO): NO